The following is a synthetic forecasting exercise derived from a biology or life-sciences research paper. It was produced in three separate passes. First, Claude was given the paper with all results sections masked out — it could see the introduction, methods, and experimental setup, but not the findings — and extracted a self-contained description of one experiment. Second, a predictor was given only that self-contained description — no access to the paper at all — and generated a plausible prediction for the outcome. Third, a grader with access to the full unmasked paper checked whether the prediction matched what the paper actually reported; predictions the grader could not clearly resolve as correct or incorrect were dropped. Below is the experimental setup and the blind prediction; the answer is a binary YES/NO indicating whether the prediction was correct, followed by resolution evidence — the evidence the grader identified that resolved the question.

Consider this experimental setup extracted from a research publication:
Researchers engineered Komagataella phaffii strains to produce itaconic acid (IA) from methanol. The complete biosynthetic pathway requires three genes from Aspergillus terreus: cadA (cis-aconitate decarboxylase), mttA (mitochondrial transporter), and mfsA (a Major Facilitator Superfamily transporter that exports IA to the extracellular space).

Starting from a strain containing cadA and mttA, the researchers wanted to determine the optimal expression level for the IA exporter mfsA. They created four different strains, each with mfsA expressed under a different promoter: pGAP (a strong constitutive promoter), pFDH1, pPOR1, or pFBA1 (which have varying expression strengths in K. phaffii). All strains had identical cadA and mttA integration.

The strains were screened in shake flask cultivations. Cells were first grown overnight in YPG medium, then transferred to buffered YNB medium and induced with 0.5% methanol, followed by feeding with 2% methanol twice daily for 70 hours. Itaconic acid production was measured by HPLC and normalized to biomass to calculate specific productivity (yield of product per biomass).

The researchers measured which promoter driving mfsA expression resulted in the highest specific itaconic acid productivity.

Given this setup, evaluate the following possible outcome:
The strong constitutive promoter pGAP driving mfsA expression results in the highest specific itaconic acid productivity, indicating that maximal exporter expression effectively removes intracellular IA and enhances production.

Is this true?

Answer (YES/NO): NO